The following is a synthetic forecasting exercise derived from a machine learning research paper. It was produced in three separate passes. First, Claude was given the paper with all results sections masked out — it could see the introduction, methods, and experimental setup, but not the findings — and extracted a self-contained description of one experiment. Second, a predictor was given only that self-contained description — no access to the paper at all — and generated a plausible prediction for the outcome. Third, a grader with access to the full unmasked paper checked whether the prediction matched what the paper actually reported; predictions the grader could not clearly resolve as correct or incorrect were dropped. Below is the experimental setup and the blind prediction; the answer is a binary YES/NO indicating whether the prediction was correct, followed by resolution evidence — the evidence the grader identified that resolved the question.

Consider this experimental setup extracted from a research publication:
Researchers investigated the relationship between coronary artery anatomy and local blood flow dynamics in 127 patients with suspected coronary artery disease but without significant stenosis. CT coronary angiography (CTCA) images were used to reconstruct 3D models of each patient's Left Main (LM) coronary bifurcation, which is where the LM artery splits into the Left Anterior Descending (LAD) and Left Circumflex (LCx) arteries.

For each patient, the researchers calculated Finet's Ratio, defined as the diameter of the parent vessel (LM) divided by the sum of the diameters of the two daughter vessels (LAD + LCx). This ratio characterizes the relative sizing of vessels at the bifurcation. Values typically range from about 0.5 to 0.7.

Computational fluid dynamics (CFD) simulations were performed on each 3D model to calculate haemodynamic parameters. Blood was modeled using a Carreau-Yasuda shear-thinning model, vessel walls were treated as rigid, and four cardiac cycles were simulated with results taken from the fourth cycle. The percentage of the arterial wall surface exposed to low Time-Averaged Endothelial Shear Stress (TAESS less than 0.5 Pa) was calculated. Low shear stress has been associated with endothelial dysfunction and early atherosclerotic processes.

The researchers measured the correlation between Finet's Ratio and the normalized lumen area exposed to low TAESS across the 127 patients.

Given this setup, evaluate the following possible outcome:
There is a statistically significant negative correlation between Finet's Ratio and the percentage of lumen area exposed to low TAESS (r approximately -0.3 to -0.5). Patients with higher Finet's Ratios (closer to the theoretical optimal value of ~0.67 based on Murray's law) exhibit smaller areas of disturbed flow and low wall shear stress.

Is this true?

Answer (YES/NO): NO